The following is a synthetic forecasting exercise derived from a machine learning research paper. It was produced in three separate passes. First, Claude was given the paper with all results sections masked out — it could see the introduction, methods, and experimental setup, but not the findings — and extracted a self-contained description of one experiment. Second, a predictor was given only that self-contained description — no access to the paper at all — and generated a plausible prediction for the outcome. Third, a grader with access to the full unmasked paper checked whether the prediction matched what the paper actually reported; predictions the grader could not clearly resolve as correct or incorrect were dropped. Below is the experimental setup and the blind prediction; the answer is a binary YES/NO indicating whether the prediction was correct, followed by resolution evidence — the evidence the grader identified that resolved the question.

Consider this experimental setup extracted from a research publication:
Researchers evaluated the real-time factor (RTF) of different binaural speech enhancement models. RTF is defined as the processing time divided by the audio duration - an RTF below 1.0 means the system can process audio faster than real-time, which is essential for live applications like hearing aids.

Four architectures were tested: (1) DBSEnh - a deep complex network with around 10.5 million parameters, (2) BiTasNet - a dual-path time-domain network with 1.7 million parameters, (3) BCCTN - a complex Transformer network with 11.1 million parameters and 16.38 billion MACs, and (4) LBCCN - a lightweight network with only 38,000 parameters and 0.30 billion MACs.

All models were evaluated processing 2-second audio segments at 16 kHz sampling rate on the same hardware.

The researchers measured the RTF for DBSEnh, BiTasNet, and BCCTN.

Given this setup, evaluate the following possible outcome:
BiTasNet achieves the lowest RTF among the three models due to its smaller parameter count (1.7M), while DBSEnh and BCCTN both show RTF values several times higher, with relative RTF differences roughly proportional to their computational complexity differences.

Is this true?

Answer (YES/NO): NO